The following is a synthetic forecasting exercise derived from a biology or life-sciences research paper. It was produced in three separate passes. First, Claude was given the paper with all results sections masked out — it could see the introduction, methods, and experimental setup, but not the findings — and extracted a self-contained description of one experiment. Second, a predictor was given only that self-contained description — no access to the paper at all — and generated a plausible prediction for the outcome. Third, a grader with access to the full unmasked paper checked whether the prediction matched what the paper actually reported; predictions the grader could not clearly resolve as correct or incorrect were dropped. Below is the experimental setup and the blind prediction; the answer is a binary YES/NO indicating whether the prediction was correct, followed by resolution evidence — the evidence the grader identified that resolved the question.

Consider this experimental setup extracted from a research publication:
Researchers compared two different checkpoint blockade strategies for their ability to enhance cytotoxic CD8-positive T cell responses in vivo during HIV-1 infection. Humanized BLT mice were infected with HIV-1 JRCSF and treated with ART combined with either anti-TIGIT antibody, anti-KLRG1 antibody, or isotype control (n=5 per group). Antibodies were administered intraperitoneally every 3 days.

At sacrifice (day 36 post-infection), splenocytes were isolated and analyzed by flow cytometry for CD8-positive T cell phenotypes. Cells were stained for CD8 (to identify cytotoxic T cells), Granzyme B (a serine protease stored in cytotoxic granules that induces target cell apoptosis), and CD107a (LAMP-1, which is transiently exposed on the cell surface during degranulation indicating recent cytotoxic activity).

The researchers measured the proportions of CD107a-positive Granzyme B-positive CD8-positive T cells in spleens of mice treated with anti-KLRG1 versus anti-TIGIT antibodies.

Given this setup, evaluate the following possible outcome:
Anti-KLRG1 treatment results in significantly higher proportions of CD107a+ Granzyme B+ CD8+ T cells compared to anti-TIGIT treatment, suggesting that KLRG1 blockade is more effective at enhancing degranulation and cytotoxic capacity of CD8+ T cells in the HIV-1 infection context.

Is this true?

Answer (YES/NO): YES